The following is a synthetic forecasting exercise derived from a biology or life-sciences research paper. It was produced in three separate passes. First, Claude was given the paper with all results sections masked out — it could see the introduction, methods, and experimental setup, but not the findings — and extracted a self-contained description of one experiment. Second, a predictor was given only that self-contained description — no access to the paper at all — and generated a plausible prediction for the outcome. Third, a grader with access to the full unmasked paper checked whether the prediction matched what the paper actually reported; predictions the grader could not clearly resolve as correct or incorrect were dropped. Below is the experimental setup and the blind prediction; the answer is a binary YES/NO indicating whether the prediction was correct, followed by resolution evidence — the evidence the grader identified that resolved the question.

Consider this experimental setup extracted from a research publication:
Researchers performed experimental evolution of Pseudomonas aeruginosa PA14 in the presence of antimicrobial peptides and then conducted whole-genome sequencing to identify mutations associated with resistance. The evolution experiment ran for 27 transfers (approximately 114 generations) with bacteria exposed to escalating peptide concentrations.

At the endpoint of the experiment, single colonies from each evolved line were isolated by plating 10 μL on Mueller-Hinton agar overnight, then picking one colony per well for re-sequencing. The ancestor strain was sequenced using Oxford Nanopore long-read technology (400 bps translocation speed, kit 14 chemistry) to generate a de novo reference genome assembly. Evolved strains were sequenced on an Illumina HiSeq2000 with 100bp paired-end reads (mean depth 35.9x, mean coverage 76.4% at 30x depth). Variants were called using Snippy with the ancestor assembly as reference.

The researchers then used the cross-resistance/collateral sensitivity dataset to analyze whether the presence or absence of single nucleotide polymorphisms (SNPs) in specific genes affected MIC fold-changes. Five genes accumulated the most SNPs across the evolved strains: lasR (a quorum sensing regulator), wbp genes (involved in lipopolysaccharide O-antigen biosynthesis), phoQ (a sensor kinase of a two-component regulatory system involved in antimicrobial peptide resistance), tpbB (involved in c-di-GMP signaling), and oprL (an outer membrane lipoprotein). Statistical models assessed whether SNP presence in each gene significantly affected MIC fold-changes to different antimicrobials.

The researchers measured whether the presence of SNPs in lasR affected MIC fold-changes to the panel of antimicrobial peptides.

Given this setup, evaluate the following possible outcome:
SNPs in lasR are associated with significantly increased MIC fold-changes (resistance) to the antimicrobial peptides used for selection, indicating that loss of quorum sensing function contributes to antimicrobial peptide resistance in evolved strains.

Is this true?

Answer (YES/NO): NO